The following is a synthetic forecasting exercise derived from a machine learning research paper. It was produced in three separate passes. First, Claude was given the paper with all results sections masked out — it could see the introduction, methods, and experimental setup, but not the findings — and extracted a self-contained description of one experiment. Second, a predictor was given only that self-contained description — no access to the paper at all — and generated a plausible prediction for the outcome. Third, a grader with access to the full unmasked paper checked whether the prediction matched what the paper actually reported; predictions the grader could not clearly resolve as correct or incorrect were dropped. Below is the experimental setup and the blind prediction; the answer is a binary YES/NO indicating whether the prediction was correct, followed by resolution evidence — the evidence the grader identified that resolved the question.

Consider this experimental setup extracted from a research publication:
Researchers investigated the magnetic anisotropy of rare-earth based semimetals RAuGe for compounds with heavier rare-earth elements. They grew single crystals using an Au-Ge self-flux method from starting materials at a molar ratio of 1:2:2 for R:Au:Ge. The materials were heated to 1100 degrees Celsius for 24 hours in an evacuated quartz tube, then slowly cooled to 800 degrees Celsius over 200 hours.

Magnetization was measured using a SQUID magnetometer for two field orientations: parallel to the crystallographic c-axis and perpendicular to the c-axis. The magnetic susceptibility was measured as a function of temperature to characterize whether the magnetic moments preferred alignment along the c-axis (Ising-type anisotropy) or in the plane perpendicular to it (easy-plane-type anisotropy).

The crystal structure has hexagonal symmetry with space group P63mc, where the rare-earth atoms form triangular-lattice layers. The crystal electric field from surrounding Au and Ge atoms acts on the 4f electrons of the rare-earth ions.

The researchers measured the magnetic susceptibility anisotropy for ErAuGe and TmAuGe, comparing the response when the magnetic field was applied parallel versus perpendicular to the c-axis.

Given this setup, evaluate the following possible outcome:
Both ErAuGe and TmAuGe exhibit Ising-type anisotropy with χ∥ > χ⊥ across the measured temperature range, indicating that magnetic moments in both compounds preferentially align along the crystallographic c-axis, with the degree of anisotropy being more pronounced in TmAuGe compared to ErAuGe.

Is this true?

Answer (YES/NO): YES